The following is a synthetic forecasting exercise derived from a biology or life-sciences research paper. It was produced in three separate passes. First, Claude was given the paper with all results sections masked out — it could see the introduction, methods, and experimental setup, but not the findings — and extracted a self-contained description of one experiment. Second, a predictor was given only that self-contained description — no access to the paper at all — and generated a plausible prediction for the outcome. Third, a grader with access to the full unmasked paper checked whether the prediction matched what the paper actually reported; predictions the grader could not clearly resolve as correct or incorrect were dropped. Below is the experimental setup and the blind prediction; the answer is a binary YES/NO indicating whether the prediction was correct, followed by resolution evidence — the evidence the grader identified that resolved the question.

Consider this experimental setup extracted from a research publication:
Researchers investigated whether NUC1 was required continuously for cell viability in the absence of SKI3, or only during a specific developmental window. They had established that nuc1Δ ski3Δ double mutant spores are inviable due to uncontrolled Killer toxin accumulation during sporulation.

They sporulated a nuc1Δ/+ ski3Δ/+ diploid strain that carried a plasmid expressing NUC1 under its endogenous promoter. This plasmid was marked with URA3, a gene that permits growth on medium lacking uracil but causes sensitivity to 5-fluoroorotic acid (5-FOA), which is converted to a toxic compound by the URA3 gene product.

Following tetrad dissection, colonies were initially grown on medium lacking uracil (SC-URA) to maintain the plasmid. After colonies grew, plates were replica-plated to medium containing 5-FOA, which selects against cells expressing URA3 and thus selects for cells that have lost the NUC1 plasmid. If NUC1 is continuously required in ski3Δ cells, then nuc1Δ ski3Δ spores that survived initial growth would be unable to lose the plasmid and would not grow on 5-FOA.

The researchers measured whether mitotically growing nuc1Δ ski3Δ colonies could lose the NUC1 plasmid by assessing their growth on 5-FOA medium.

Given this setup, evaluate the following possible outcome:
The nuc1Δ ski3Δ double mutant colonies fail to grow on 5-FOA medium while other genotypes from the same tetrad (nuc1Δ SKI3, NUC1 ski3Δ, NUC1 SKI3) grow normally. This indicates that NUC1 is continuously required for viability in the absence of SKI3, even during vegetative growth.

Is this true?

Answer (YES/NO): NO